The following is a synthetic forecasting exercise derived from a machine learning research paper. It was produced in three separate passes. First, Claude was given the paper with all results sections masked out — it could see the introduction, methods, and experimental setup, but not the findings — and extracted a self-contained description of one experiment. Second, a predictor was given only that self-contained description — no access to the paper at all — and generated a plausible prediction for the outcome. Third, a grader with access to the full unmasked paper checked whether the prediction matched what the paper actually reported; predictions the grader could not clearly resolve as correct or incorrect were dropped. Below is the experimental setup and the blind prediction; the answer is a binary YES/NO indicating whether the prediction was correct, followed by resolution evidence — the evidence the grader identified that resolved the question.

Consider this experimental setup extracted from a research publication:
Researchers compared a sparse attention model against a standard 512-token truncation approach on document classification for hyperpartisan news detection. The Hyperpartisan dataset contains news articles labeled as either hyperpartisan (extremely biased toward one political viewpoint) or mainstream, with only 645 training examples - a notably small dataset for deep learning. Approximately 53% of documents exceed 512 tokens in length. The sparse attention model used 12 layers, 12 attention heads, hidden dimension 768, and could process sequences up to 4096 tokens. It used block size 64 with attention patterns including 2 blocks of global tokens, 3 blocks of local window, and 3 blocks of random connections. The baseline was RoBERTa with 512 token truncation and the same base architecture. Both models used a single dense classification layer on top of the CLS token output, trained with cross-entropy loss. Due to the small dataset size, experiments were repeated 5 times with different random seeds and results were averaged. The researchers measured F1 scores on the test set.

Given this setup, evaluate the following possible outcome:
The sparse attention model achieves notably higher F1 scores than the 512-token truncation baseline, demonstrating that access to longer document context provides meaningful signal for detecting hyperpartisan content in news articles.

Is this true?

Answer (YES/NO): YES